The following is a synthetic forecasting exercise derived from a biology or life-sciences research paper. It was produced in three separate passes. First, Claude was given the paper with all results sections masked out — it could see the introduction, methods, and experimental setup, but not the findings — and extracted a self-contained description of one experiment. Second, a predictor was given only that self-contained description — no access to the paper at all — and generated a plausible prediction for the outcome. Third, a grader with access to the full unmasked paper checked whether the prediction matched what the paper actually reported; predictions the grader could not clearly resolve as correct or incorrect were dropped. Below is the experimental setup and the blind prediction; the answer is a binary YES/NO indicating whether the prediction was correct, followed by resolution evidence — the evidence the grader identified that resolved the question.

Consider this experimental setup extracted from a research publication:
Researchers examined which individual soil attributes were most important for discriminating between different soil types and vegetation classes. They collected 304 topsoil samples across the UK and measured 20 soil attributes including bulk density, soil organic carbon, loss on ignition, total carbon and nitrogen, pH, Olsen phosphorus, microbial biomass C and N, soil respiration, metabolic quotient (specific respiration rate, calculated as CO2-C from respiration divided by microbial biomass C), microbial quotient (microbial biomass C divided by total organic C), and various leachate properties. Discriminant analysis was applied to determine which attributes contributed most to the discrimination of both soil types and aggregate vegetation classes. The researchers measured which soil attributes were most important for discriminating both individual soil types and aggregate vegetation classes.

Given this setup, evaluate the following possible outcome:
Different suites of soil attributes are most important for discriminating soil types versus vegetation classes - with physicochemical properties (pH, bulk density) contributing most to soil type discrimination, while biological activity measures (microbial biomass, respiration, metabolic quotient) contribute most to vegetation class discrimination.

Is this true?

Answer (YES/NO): NO